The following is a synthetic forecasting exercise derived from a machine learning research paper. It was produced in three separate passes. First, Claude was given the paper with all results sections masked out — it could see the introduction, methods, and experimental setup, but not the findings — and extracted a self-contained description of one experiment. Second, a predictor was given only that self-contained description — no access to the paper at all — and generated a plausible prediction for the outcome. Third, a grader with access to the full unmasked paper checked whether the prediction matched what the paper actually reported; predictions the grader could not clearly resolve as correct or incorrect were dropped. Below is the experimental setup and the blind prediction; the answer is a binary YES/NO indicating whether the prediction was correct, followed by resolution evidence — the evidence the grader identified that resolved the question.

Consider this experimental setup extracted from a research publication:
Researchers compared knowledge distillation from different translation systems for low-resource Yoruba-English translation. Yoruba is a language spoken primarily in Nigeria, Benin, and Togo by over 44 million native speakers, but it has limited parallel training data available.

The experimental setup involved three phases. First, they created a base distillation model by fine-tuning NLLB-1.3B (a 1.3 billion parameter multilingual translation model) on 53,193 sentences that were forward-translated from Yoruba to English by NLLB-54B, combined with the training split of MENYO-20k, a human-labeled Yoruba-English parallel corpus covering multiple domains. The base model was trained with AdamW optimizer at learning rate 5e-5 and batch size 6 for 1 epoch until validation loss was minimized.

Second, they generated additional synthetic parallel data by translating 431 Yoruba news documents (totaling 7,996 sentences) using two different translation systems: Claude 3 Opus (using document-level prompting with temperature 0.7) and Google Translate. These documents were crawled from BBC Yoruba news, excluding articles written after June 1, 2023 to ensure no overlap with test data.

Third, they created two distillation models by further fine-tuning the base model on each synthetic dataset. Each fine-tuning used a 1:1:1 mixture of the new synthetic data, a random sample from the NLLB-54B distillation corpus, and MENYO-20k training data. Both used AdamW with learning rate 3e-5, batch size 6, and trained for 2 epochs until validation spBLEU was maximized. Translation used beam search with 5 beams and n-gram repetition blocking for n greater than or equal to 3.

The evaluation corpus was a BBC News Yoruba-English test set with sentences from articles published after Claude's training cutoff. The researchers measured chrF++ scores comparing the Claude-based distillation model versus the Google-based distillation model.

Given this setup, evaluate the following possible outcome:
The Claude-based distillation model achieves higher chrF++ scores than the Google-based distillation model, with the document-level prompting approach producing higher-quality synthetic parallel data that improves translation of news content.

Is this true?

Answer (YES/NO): YES